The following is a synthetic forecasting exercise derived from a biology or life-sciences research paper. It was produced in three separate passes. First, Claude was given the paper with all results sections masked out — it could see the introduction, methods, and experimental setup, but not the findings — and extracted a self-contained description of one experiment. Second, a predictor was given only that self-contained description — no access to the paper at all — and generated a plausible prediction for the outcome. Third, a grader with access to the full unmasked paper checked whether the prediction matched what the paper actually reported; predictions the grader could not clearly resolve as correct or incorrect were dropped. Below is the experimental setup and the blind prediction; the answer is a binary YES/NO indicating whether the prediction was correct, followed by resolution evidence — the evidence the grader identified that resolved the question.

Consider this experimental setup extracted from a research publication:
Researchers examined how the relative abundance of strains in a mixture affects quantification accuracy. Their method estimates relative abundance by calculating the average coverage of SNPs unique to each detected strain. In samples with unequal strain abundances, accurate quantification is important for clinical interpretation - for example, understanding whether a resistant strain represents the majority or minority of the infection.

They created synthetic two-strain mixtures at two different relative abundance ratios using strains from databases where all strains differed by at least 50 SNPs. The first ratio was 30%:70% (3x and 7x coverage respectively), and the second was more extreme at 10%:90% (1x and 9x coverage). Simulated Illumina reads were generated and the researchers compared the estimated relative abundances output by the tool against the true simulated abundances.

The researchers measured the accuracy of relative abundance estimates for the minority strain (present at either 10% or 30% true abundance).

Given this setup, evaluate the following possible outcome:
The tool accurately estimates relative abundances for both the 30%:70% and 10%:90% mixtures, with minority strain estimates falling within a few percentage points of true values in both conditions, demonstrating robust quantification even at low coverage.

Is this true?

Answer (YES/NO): YES